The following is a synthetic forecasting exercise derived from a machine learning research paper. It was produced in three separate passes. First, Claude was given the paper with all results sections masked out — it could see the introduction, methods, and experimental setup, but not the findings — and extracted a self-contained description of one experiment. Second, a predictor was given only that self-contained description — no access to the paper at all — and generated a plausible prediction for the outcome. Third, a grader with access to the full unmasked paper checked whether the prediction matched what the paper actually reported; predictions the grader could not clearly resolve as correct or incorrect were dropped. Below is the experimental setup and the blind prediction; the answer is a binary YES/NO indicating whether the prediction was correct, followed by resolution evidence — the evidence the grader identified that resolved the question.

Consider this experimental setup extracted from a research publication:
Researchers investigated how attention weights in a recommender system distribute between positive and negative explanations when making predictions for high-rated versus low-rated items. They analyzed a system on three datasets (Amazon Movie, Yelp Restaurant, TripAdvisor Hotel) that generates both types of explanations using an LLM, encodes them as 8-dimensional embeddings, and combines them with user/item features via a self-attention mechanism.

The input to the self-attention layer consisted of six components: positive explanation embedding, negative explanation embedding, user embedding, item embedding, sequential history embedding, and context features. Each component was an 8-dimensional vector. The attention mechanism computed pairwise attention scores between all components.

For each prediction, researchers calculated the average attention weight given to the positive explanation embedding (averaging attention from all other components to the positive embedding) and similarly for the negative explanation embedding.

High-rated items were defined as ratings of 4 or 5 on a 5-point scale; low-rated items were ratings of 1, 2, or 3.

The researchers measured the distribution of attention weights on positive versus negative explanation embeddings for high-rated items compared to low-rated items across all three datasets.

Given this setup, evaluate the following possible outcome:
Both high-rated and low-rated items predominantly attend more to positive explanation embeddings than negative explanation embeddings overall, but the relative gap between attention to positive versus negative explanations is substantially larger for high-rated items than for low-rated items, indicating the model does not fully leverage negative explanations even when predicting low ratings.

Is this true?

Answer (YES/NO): NO